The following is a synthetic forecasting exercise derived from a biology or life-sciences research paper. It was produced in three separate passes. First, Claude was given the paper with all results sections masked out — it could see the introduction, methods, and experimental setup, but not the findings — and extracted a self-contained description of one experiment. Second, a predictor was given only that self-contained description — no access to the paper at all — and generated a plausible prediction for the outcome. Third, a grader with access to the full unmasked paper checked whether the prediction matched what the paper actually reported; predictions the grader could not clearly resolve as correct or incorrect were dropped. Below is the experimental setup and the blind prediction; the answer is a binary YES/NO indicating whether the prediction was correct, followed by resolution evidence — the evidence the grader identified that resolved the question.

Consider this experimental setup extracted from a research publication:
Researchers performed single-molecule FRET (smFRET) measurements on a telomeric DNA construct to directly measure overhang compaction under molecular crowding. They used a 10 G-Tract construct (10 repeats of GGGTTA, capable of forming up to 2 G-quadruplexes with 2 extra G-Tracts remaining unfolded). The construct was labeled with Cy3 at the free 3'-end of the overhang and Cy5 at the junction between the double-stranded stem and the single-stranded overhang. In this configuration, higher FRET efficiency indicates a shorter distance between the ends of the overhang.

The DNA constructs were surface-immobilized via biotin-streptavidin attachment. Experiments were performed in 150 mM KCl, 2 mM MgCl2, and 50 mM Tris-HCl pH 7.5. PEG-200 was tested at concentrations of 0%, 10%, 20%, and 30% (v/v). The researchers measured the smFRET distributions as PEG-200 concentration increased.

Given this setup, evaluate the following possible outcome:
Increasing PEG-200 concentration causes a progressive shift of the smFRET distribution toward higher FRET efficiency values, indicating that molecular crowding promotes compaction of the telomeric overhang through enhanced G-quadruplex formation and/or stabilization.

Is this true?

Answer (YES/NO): YES